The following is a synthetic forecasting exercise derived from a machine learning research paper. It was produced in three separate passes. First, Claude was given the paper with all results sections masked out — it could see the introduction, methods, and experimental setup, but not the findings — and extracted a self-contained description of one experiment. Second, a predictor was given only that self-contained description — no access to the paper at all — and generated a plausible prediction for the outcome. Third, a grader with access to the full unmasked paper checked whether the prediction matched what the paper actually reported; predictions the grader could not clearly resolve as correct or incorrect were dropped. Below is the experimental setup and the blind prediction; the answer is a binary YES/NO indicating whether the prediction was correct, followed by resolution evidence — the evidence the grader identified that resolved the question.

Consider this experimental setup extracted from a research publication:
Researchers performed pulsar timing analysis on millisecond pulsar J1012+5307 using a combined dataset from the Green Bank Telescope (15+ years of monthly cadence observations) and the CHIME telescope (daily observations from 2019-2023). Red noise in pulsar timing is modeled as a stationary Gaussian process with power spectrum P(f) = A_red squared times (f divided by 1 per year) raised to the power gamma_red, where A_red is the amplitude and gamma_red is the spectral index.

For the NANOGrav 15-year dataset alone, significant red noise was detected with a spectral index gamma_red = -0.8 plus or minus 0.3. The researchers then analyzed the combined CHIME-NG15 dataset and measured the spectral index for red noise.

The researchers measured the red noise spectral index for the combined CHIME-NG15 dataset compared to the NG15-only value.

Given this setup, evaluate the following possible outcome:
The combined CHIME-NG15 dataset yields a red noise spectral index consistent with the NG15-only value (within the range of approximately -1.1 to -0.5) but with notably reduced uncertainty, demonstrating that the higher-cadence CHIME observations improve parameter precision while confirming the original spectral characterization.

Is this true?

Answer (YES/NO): NO